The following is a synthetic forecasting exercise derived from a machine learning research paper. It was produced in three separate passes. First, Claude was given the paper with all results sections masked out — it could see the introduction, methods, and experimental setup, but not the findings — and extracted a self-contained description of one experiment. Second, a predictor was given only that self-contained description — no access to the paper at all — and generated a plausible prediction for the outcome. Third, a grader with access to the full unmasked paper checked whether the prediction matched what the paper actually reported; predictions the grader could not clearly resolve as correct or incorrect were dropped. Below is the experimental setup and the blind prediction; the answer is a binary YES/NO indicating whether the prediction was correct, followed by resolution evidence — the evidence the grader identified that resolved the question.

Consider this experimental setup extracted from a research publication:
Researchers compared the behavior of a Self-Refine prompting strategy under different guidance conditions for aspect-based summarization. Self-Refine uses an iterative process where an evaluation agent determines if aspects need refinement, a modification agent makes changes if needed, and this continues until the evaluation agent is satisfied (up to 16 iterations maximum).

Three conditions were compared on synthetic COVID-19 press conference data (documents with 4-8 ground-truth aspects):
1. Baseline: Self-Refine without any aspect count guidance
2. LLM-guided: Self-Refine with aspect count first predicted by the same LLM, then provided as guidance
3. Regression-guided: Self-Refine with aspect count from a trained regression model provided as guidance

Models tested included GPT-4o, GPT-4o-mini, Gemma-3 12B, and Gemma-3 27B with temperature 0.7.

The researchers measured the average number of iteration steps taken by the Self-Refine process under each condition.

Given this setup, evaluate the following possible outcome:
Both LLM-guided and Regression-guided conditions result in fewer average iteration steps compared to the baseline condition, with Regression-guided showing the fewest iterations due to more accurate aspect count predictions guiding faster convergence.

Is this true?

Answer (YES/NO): NO